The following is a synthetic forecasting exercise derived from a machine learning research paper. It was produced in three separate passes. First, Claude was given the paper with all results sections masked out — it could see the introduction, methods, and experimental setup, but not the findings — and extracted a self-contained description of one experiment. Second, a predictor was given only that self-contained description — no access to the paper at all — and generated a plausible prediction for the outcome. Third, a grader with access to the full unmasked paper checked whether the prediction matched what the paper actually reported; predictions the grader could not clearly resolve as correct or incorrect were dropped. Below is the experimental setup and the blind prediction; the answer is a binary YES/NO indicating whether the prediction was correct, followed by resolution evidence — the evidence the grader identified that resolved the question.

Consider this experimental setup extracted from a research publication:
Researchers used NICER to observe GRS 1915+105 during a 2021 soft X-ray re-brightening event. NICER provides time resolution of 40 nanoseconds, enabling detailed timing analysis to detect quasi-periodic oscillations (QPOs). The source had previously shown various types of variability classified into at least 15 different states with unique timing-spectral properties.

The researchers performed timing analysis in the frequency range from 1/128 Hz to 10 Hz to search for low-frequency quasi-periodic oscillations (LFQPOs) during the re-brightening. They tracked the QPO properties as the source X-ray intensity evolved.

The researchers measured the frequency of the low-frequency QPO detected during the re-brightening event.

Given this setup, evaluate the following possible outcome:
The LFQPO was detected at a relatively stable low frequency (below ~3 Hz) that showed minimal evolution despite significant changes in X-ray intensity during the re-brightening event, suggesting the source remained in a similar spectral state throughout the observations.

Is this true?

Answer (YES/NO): NO